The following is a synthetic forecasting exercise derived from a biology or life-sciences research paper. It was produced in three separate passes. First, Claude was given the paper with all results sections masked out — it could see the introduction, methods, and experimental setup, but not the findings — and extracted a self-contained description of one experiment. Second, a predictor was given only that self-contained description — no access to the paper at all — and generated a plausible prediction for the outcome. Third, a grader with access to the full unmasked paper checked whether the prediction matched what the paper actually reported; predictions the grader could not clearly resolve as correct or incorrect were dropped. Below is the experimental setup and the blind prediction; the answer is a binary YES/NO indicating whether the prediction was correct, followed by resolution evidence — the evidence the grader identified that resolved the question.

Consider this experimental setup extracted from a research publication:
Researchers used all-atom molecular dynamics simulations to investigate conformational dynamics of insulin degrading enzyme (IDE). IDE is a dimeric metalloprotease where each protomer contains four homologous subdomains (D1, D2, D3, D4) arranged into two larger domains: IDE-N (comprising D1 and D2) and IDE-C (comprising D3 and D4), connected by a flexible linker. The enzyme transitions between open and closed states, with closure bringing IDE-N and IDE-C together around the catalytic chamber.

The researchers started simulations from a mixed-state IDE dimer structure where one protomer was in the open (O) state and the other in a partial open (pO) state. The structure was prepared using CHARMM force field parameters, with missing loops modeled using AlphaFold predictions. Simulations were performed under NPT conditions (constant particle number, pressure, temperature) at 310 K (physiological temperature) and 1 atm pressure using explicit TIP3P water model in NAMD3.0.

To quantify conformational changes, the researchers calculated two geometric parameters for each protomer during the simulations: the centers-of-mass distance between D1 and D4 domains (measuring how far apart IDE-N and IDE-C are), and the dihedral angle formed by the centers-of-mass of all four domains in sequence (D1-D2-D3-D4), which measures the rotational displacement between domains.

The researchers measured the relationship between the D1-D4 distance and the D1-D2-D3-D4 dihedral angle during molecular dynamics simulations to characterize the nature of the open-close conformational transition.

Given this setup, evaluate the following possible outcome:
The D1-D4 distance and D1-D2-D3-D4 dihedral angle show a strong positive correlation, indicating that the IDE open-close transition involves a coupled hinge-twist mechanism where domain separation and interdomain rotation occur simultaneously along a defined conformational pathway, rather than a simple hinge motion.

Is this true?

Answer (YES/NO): NO